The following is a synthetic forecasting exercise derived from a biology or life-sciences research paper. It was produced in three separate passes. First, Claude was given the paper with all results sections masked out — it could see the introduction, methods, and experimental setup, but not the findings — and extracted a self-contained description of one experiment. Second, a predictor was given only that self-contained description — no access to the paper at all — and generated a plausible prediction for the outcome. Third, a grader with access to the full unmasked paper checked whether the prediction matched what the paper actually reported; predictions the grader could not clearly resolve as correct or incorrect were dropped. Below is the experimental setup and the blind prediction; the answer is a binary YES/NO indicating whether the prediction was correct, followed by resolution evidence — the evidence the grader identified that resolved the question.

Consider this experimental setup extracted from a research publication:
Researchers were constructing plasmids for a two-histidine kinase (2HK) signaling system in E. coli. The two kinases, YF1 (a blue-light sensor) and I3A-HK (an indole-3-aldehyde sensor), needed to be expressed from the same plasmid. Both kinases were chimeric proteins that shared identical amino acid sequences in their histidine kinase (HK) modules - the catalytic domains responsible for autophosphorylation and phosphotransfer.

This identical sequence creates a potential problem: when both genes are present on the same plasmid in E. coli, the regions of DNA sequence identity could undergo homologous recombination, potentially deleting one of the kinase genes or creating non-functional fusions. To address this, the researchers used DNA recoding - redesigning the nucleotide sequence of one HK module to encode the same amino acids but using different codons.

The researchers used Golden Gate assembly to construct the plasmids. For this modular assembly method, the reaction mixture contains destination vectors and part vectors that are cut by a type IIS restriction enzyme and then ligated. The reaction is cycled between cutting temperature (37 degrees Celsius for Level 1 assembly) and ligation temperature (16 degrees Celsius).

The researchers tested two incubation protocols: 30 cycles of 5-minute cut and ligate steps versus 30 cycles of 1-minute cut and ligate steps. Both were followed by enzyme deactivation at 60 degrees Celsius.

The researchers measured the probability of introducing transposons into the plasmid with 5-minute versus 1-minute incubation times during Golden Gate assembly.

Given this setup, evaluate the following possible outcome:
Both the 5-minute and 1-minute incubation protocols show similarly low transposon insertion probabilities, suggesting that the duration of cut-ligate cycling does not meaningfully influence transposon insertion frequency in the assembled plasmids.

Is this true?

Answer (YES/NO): NO